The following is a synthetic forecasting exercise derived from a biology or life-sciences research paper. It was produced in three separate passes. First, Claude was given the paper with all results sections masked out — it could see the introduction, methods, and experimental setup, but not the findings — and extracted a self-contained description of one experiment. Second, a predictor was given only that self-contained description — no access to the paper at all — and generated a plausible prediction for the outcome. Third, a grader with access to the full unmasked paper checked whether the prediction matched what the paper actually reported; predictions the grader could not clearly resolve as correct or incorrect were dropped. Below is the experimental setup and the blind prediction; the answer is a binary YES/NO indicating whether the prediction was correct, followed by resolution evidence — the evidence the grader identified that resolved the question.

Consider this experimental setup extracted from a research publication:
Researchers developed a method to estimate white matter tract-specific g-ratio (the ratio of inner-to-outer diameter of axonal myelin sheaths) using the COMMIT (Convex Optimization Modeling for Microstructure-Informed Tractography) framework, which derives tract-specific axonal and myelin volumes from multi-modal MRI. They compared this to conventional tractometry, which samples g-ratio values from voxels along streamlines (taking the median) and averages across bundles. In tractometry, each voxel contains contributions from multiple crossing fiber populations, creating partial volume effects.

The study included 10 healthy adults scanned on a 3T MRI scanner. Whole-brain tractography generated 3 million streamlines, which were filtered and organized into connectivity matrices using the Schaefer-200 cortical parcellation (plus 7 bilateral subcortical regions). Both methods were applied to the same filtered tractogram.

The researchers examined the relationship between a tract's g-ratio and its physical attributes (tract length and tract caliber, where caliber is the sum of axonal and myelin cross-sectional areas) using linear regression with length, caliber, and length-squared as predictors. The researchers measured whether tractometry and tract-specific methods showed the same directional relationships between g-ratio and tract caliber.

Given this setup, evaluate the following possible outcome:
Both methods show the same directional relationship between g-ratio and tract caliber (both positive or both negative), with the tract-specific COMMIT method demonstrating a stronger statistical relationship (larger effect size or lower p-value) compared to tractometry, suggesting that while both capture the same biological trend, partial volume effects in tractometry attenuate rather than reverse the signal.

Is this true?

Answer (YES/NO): NO